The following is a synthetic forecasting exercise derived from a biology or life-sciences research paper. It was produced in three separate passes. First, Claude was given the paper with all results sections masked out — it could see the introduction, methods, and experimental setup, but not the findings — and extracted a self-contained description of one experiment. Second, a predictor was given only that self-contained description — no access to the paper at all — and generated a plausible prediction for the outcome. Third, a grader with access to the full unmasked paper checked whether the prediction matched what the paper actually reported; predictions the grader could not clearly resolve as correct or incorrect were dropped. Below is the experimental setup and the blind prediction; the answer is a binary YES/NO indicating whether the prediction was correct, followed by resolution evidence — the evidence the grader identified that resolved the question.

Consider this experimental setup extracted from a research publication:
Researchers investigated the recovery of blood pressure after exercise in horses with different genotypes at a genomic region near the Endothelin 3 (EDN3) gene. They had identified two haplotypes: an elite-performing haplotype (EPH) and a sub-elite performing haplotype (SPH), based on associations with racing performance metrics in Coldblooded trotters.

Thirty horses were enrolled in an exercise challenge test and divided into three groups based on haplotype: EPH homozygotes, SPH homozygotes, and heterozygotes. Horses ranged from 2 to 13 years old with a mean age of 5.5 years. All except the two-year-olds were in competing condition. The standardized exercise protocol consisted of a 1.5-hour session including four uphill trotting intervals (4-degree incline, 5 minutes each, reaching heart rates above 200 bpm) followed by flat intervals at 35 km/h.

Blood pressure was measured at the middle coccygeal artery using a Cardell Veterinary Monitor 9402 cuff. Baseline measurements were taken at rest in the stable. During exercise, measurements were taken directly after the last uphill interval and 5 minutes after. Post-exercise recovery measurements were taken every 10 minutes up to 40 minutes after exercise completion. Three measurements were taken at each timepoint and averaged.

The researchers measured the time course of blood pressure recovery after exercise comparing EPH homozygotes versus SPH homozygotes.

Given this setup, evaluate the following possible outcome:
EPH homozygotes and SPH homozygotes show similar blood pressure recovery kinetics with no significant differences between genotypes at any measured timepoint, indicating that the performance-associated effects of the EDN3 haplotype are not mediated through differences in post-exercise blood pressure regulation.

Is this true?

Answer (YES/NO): NO